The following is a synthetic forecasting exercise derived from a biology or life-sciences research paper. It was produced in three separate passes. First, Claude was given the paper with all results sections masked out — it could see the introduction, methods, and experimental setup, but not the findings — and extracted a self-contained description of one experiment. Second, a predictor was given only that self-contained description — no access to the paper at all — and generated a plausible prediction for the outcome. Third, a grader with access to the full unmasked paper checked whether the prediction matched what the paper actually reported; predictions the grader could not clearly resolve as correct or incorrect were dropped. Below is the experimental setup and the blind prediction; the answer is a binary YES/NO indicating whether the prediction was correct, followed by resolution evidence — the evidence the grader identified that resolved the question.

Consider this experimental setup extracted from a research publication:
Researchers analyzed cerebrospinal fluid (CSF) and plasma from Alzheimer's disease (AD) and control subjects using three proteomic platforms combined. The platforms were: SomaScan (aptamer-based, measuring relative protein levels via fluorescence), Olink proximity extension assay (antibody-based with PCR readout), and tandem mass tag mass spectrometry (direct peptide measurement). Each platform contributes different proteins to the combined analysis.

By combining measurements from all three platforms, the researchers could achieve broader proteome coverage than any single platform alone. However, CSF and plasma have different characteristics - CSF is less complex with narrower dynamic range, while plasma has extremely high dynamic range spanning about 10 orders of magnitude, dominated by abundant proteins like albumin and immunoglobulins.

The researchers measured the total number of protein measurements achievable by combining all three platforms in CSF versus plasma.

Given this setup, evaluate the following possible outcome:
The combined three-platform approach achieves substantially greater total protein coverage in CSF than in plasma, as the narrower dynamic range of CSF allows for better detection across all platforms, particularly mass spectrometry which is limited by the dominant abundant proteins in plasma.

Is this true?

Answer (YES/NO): NO